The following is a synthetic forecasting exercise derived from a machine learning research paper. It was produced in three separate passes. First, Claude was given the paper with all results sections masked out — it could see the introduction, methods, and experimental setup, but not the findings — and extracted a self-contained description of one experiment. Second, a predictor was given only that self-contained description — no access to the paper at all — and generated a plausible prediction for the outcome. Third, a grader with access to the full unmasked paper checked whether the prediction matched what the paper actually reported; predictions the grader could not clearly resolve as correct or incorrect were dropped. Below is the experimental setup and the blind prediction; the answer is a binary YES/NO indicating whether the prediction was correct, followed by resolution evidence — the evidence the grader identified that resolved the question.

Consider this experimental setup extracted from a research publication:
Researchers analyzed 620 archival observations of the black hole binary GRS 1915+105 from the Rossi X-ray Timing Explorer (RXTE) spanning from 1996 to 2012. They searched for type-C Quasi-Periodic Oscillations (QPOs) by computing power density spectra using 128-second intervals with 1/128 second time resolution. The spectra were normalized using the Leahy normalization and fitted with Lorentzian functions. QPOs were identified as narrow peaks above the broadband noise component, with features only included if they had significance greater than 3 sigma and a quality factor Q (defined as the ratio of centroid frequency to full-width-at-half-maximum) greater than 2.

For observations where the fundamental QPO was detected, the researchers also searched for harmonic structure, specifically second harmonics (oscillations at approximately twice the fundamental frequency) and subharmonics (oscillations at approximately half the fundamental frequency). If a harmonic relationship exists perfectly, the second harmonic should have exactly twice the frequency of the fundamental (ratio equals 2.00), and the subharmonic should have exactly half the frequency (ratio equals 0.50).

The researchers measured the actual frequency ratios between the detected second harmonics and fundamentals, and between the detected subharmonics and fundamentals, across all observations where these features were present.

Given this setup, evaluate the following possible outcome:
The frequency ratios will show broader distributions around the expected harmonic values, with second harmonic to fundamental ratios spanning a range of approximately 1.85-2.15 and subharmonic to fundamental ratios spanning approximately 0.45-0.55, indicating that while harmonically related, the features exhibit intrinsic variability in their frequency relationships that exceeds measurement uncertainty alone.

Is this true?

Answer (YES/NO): NO